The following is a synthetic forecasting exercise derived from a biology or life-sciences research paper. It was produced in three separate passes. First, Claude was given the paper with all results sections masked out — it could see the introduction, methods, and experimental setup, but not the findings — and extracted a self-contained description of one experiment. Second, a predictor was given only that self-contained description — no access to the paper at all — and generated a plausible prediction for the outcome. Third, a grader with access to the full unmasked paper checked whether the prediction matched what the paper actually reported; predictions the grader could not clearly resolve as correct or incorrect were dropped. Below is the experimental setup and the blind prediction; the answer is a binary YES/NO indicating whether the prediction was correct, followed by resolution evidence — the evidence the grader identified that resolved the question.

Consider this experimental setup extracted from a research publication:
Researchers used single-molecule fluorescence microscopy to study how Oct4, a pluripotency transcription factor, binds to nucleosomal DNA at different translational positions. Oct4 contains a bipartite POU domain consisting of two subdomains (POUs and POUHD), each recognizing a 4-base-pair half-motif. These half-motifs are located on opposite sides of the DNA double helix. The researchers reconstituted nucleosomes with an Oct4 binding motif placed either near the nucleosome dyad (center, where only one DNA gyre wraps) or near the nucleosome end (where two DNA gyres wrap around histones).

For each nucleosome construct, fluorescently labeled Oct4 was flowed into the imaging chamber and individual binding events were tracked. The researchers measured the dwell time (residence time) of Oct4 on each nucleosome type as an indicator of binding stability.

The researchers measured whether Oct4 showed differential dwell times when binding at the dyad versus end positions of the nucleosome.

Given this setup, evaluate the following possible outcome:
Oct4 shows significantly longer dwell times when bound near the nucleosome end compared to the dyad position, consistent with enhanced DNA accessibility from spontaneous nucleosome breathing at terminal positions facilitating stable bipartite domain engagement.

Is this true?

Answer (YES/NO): NO